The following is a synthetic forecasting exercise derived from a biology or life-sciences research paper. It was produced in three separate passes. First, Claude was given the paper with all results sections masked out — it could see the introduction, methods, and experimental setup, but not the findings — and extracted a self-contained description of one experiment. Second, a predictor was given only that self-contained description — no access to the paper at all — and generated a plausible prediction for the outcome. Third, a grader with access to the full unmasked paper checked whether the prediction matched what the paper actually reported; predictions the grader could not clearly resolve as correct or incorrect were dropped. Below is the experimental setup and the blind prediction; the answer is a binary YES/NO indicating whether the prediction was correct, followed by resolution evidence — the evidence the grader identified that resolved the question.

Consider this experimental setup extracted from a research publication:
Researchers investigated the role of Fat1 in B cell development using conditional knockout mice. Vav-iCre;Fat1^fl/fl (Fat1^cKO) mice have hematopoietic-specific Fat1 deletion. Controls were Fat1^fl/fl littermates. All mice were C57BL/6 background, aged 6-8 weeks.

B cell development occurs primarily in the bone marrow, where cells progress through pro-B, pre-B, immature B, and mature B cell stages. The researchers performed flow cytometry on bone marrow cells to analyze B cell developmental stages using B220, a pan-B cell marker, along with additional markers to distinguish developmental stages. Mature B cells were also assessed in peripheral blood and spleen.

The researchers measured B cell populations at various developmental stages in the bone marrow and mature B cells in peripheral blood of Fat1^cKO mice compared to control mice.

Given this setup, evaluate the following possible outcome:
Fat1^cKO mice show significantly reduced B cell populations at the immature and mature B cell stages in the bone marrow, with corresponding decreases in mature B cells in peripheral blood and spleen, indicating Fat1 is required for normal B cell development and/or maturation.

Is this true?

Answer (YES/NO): NO